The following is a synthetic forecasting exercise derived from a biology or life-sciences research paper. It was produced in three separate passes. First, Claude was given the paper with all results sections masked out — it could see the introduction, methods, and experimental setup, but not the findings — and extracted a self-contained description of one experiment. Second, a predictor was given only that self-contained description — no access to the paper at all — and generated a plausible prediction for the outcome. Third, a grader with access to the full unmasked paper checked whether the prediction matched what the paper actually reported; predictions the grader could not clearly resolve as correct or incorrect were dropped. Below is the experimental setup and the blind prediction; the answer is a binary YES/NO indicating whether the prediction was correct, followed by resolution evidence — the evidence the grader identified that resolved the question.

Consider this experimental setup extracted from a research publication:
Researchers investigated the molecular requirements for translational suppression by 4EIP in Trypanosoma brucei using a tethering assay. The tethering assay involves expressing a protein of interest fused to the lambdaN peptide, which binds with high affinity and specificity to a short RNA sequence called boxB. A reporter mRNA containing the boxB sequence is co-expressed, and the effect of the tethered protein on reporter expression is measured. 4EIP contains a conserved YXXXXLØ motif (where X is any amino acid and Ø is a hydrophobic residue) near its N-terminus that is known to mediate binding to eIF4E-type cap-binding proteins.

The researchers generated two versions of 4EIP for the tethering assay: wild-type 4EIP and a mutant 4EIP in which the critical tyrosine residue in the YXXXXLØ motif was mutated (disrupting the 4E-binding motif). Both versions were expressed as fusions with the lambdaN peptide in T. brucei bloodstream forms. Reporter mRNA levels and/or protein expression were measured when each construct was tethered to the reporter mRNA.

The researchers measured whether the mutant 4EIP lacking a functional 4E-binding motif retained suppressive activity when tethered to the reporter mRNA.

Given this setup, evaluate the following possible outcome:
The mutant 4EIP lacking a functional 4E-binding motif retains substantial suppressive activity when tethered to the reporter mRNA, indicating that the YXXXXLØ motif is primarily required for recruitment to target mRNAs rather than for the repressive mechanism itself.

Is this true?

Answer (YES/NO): YES